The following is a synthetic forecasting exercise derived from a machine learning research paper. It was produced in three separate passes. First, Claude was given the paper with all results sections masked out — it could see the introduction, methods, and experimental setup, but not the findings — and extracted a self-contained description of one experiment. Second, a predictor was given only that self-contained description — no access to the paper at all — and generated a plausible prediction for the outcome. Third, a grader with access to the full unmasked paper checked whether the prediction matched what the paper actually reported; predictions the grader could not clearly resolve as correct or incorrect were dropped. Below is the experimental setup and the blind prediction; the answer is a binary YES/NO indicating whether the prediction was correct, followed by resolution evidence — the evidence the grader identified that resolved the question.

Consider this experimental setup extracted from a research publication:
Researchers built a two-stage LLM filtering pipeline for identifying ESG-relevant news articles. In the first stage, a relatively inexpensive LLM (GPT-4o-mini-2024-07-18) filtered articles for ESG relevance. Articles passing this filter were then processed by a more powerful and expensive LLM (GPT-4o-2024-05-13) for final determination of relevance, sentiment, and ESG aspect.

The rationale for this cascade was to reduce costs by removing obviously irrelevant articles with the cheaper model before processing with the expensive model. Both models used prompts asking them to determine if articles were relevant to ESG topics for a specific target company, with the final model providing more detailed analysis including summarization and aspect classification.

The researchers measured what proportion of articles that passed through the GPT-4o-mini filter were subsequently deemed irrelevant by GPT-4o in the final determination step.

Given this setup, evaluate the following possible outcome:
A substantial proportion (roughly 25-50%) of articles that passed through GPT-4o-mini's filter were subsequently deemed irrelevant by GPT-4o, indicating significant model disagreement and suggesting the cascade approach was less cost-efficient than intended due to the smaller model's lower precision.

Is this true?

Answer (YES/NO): NO